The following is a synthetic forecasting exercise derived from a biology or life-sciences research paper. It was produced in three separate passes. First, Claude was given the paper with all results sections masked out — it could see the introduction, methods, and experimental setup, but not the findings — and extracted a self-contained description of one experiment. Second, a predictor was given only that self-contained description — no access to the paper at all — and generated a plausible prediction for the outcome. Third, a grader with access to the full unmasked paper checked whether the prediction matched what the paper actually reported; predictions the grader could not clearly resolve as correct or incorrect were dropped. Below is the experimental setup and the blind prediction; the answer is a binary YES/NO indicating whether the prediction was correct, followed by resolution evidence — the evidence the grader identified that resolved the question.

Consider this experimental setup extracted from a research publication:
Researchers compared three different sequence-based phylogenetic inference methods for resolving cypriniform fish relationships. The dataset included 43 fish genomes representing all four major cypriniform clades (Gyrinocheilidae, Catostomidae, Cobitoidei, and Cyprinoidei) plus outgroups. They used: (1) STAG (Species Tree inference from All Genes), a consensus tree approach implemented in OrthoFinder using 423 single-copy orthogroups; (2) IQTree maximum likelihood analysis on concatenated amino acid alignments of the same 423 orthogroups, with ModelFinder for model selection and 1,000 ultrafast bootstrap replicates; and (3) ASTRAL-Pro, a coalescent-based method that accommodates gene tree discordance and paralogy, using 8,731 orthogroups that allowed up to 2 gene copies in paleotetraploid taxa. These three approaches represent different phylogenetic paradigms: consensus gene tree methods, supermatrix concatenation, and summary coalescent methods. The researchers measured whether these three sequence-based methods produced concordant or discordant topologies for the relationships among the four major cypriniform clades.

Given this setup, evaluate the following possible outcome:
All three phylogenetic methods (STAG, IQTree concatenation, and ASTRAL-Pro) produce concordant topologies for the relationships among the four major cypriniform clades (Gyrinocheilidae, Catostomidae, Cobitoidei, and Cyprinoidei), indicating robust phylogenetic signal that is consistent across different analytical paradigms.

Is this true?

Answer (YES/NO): YES